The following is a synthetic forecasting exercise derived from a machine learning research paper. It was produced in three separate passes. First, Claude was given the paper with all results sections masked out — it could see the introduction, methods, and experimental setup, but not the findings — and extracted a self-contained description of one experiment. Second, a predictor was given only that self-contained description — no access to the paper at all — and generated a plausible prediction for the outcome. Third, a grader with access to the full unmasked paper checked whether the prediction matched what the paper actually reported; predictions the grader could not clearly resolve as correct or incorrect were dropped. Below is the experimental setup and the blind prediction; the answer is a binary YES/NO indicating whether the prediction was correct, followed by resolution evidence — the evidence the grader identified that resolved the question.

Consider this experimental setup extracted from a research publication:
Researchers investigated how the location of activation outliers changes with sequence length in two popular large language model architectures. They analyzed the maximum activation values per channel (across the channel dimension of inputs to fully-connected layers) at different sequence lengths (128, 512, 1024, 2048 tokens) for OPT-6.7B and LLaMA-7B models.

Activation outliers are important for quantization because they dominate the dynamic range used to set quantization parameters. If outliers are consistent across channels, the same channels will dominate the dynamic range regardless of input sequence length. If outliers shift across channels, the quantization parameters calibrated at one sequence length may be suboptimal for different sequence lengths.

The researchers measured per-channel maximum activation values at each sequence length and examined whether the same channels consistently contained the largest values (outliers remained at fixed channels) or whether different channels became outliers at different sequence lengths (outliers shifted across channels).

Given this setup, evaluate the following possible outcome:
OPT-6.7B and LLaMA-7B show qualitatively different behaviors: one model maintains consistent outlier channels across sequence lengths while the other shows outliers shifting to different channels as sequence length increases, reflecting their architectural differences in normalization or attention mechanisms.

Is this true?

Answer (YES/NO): YES